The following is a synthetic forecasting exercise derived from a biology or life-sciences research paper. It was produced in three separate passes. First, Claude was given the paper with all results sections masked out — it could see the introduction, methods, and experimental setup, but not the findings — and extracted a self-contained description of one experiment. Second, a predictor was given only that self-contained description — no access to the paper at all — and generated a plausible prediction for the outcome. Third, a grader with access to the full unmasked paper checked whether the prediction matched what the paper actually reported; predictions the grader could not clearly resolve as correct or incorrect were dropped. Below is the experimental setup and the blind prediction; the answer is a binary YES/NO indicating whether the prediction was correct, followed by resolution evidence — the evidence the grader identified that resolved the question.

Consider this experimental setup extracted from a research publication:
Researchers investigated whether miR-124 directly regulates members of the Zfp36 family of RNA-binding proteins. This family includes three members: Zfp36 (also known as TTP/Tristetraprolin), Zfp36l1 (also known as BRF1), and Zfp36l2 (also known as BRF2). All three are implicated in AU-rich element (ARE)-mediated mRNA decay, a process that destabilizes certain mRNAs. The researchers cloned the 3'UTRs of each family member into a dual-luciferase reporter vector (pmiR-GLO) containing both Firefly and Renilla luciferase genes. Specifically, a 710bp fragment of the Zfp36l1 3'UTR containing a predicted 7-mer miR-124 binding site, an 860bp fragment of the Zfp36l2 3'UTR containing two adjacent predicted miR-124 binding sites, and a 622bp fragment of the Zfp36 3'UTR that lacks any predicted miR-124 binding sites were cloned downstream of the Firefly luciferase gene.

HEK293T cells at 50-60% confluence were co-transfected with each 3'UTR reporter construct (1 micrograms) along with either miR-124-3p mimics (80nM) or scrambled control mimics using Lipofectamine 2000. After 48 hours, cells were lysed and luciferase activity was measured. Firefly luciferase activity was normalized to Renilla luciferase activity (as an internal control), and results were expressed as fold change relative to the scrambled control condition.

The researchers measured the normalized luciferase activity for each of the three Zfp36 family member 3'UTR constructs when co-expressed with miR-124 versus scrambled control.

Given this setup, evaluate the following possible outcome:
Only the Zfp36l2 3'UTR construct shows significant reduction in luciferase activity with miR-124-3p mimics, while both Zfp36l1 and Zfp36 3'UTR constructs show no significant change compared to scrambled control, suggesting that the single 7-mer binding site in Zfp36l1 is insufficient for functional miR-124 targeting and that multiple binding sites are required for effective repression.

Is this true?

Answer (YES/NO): NO